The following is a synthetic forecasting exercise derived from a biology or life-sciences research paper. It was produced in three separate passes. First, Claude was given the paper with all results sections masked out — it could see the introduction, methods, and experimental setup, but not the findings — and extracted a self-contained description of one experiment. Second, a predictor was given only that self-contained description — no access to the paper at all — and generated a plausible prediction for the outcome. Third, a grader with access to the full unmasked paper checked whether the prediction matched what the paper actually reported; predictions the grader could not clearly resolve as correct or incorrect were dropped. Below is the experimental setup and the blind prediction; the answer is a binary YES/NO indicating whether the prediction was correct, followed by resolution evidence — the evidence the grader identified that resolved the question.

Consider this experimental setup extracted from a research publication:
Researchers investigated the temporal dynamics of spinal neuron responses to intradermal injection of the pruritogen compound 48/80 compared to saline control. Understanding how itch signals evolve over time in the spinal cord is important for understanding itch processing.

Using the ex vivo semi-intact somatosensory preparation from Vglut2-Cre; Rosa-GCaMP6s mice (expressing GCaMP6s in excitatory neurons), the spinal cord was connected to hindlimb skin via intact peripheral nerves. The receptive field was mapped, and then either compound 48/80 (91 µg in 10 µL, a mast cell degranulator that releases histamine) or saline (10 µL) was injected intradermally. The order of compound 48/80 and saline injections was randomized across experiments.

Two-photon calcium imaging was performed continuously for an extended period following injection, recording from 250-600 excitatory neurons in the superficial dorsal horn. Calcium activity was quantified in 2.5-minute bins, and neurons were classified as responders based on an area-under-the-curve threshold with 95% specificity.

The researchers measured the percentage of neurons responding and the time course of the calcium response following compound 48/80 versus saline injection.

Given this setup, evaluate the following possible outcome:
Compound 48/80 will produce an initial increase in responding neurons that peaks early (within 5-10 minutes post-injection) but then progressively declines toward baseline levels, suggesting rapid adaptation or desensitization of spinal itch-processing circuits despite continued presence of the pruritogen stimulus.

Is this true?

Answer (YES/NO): NO